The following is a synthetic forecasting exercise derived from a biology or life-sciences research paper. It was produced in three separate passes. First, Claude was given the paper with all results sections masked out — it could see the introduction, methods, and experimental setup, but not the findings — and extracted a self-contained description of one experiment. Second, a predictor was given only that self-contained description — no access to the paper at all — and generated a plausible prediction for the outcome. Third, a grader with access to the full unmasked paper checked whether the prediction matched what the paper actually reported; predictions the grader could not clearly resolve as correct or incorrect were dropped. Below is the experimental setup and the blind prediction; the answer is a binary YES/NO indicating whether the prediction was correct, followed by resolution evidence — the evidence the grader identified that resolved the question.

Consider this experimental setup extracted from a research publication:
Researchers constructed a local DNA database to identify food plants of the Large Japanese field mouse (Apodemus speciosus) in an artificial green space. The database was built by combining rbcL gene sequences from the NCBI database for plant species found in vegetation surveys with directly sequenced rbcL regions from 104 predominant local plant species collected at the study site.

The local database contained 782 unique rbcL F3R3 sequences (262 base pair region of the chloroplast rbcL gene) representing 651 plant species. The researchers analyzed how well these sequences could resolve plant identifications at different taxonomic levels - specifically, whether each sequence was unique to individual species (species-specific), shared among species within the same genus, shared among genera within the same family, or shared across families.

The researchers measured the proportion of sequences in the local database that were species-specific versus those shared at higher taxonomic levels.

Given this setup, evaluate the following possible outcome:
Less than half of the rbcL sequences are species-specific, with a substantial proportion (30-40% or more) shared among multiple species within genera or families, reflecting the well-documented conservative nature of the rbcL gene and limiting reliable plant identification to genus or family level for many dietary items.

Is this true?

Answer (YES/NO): NO